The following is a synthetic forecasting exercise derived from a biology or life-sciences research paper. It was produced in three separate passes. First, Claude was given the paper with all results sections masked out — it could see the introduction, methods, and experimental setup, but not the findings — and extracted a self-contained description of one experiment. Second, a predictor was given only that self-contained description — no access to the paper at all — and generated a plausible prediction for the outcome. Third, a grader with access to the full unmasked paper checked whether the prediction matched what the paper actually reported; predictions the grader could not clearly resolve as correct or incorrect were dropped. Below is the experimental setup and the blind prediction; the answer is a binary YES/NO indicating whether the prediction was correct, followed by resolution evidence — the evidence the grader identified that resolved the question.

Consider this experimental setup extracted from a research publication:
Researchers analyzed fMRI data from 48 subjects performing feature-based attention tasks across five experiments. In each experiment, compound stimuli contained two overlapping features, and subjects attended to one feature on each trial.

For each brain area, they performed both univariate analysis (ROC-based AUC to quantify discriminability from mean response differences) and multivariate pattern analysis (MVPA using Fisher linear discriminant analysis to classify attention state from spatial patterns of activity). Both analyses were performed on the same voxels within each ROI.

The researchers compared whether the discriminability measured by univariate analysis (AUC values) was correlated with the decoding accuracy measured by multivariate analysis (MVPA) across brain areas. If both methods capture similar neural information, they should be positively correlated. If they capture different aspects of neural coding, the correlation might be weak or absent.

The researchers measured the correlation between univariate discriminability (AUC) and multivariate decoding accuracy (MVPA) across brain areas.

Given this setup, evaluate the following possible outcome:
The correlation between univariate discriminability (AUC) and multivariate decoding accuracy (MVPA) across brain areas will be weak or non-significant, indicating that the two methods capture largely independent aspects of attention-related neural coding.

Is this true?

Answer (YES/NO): NO